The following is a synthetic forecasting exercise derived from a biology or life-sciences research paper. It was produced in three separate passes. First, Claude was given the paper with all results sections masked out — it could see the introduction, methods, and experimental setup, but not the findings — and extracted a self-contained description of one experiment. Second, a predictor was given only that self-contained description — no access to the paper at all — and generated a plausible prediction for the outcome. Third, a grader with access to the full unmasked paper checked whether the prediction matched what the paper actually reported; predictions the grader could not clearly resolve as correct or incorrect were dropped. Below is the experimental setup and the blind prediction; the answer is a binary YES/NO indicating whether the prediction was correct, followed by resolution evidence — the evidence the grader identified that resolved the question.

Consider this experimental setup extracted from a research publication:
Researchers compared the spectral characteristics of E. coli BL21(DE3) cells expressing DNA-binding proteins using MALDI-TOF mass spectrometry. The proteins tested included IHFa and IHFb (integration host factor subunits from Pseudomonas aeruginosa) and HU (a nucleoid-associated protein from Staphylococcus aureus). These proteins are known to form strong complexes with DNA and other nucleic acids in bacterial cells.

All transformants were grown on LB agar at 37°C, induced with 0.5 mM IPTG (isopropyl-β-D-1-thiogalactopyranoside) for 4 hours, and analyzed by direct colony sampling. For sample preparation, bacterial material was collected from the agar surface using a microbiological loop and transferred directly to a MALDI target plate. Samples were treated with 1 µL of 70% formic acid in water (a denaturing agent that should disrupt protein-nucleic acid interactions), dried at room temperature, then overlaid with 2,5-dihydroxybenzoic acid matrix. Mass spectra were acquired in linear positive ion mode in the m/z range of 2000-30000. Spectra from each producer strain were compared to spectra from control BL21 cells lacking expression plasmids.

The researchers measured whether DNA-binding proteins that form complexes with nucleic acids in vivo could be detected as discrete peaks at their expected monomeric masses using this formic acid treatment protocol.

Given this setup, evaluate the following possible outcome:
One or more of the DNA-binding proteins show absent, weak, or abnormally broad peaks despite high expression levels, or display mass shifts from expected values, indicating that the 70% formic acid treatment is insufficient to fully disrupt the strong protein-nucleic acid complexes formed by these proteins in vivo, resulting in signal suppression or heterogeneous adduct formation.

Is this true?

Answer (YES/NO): NO